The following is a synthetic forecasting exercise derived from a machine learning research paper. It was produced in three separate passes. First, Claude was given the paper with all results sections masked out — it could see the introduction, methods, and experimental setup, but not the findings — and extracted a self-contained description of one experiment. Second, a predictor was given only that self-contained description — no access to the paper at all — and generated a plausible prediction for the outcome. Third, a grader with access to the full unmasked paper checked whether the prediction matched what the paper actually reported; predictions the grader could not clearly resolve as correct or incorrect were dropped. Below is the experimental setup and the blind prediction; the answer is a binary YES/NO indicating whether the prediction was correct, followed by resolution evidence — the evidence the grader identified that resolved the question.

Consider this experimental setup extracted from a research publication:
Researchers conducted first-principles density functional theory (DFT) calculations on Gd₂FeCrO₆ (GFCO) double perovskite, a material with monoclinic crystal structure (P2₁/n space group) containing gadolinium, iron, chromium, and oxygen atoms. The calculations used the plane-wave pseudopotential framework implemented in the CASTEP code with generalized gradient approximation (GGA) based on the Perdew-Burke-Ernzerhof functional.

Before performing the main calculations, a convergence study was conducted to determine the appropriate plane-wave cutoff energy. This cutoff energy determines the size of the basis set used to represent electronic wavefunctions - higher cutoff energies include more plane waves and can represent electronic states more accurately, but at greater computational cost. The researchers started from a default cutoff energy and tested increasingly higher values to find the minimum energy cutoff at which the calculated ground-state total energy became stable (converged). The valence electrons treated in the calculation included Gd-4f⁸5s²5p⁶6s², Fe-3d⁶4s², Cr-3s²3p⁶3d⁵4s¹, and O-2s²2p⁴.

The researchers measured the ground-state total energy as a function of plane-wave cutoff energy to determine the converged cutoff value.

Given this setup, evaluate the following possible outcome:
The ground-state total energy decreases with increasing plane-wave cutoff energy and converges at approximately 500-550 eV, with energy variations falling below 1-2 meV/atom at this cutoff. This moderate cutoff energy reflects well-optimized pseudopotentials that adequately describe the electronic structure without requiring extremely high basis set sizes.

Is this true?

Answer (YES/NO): NO